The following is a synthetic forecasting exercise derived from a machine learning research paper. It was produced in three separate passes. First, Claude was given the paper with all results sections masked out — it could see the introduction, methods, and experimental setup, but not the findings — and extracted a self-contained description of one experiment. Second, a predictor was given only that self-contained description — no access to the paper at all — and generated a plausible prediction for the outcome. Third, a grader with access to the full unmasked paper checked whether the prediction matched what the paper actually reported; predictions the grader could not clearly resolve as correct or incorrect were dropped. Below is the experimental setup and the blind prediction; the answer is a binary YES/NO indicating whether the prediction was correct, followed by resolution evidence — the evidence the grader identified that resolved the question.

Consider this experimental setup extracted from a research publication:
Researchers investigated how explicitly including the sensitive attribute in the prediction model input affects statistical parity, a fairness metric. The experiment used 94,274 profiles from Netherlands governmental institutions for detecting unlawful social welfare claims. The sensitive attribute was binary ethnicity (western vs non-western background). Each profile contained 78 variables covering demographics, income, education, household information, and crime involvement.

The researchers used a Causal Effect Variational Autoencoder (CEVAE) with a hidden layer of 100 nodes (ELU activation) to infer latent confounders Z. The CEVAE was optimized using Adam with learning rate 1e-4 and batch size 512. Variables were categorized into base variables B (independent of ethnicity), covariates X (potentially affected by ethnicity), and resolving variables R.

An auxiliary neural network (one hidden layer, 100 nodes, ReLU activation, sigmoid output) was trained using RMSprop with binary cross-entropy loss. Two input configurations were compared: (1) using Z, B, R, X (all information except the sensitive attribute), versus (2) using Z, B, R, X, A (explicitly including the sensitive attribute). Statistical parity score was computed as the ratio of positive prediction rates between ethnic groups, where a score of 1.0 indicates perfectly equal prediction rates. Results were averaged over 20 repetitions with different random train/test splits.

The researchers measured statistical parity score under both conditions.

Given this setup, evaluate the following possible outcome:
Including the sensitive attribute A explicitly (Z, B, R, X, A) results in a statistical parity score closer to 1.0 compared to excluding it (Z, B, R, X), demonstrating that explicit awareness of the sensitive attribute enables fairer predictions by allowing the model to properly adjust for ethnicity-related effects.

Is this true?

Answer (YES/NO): NO